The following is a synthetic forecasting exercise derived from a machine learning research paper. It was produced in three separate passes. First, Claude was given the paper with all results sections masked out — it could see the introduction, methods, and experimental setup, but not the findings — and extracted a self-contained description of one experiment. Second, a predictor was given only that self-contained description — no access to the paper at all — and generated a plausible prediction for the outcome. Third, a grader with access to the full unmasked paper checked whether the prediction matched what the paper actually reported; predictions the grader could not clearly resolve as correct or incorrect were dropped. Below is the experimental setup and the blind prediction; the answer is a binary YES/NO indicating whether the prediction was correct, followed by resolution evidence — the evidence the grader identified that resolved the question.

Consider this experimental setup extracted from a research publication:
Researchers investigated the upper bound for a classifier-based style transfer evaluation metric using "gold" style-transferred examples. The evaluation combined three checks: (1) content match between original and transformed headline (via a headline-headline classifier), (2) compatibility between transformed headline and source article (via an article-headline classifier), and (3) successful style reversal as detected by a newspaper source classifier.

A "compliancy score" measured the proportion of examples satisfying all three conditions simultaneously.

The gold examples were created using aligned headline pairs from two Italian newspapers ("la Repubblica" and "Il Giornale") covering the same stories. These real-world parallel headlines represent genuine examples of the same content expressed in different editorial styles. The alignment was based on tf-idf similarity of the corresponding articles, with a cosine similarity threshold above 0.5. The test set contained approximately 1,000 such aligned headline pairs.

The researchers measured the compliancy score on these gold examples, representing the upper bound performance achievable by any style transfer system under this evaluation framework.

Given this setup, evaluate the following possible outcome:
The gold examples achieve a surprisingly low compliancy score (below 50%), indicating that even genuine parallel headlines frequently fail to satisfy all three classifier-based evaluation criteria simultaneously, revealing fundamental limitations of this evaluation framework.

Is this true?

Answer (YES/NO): NO